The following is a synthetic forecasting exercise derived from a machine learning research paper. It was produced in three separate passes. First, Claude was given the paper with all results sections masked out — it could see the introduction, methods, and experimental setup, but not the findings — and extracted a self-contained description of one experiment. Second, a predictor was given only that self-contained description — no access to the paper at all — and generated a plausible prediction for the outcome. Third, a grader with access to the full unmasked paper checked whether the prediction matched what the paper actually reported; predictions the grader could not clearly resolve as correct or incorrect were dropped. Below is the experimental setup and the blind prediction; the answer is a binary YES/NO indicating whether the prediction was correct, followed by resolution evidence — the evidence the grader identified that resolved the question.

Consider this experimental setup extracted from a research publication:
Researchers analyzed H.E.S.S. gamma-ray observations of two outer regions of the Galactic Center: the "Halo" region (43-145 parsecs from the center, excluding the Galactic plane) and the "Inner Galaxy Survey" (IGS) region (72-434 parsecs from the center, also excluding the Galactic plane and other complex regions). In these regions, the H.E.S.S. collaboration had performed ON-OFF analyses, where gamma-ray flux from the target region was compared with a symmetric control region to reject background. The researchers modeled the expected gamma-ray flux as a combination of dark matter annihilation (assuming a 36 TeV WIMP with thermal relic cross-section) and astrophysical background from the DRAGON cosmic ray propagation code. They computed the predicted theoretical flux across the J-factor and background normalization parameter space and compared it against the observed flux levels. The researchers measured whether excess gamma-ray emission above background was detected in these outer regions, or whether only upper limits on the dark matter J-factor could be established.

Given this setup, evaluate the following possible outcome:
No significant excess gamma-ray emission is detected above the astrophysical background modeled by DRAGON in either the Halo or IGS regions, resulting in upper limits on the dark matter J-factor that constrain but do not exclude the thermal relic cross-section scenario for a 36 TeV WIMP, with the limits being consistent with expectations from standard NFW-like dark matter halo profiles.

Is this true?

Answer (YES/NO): YES